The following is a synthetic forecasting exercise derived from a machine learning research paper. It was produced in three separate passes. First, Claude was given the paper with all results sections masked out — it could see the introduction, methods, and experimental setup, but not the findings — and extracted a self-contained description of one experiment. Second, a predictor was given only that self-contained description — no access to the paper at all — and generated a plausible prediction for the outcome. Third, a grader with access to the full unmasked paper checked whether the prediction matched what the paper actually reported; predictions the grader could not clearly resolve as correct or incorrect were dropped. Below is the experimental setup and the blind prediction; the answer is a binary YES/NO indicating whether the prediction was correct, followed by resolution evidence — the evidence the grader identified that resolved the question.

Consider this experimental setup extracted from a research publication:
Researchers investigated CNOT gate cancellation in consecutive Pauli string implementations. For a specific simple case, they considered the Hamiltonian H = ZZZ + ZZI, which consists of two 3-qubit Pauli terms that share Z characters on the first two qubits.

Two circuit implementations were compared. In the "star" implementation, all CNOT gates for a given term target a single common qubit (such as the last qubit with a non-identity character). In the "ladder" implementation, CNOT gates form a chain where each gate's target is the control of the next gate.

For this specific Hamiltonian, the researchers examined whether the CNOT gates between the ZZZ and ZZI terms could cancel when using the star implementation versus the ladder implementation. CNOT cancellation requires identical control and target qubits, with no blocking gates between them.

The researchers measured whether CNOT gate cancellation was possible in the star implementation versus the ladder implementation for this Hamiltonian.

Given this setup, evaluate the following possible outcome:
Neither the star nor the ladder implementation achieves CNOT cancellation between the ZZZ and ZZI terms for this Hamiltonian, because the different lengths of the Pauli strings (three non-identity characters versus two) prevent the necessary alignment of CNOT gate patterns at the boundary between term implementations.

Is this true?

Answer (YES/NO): NO